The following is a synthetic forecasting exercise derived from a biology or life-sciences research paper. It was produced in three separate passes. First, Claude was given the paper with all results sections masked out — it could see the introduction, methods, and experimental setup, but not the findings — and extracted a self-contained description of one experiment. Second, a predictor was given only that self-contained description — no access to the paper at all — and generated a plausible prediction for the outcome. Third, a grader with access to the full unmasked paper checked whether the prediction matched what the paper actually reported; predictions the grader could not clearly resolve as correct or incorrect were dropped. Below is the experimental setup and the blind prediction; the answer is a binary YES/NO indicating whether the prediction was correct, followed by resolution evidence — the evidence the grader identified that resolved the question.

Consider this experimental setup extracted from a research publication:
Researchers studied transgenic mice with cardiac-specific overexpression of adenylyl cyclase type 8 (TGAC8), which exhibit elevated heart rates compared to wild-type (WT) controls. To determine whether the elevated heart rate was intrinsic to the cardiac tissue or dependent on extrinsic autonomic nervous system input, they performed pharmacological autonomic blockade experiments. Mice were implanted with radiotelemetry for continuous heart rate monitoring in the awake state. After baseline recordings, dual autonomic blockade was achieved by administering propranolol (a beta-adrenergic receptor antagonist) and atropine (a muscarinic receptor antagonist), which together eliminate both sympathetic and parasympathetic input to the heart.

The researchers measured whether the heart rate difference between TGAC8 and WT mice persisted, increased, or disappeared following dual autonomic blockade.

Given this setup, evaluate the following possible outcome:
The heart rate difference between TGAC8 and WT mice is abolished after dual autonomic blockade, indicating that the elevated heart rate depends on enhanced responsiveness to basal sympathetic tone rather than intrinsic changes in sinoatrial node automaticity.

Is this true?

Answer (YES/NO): NO